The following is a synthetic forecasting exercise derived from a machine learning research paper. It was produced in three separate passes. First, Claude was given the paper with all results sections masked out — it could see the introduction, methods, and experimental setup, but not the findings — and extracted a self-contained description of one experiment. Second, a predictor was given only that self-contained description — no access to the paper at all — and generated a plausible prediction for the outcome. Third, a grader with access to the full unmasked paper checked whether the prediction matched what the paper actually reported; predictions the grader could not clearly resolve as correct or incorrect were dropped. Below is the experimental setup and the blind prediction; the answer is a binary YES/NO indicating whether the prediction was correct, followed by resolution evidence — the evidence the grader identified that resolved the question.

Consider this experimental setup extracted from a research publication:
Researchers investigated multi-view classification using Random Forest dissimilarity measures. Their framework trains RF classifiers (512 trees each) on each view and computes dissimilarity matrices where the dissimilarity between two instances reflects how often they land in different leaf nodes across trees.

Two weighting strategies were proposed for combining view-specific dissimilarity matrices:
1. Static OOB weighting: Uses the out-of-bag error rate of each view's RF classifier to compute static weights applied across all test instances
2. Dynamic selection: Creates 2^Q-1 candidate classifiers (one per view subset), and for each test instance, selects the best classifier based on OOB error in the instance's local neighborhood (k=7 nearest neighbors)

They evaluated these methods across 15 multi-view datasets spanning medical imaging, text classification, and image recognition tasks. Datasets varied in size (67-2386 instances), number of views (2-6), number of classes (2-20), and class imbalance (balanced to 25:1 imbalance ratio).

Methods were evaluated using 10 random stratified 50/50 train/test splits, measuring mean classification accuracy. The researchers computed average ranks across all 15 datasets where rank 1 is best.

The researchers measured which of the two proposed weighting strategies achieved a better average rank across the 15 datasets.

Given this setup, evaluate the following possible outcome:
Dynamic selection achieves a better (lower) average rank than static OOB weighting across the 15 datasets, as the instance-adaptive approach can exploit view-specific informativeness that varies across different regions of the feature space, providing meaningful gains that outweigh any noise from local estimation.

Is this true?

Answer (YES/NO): YES